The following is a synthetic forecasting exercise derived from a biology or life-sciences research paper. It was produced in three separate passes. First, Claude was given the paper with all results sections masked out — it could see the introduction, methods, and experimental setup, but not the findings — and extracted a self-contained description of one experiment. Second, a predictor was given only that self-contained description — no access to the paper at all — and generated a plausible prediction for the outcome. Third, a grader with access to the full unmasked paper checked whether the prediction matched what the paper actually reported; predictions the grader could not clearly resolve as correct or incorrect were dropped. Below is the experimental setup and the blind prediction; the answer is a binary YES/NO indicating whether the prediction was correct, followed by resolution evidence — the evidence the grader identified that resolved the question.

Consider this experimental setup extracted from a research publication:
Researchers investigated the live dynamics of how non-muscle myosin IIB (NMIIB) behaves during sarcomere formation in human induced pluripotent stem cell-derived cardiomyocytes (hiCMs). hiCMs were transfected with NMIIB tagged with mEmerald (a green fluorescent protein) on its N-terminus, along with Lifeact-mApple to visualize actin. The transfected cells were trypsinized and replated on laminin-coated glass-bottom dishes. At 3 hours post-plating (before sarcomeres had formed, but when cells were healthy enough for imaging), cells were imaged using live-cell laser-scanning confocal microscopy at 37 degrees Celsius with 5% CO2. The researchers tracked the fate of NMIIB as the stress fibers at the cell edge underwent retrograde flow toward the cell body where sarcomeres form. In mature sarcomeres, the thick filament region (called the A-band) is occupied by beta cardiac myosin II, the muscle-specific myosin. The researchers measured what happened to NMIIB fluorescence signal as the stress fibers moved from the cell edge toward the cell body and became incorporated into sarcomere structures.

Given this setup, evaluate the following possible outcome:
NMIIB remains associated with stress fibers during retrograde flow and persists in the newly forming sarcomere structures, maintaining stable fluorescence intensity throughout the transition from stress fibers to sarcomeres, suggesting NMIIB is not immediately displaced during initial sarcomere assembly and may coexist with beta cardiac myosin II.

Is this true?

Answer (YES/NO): NO